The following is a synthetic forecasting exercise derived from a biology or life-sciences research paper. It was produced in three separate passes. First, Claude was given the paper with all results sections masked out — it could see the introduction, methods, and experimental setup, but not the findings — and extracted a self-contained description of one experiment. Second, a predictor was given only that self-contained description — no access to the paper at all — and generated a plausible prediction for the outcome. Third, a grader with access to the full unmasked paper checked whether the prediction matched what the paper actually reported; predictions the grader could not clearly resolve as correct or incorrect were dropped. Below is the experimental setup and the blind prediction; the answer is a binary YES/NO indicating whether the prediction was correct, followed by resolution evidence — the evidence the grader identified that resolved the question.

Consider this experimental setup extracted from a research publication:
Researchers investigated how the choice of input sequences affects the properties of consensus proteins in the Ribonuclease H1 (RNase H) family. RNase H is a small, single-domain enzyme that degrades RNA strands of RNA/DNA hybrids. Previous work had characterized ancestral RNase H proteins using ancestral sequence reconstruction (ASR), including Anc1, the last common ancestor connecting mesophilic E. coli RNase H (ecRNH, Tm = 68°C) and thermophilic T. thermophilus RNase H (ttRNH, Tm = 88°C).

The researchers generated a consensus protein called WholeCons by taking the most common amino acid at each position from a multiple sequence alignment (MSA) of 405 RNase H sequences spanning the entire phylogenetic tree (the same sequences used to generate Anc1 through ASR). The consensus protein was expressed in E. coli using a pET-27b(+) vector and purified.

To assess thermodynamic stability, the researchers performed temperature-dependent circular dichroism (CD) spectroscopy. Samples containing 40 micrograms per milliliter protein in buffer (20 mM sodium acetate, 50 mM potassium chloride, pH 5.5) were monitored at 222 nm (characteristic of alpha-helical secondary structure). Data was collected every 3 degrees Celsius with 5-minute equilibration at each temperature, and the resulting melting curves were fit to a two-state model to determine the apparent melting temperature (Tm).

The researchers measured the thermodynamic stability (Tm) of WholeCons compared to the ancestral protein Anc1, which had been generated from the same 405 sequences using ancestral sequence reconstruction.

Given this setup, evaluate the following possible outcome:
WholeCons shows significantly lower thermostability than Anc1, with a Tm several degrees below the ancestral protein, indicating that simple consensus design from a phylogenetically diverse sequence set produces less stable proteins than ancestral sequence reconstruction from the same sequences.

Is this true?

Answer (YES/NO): YES